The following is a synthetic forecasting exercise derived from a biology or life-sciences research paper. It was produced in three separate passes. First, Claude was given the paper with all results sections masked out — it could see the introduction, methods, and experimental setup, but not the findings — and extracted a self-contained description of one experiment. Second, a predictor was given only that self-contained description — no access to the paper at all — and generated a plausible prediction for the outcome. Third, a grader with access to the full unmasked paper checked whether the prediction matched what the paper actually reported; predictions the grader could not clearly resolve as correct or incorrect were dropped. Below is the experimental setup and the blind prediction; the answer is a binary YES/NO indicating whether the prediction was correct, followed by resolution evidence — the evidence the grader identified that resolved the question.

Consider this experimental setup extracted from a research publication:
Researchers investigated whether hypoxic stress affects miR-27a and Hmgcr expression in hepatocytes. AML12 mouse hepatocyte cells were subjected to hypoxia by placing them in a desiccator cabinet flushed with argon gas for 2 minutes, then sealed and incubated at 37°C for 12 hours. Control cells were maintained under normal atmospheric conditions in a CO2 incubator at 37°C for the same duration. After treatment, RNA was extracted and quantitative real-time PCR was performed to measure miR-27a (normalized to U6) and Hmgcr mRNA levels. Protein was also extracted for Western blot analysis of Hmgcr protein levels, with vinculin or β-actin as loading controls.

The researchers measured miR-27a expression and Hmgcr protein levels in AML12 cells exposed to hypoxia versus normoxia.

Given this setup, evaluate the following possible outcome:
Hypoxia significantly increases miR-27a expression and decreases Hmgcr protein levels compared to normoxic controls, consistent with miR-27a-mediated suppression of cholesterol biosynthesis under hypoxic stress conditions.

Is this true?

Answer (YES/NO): YES